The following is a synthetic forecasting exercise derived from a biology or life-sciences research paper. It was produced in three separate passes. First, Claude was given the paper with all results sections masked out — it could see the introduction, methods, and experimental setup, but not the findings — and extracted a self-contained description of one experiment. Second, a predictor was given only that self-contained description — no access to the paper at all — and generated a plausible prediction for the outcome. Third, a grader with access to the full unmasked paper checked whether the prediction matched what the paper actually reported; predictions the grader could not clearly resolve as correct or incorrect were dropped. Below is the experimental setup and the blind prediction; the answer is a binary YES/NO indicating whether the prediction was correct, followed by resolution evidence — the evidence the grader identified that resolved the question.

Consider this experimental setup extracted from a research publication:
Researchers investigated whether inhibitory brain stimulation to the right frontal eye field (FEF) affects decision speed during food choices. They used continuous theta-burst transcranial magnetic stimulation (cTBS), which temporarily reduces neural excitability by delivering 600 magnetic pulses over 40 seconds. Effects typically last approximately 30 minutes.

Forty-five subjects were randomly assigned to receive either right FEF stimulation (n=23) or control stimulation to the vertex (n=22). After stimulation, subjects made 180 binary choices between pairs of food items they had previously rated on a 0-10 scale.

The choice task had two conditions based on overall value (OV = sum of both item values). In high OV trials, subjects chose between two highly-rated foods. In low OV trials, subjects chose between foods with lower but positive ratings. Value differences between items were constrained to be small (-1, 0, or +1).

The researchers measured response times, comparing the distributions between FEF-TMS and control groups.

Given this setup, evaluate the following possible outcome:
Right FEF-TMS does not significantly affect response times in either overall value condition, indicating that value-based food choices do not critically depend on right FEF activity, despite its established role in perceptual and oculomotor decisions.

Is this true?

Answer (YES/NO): NO